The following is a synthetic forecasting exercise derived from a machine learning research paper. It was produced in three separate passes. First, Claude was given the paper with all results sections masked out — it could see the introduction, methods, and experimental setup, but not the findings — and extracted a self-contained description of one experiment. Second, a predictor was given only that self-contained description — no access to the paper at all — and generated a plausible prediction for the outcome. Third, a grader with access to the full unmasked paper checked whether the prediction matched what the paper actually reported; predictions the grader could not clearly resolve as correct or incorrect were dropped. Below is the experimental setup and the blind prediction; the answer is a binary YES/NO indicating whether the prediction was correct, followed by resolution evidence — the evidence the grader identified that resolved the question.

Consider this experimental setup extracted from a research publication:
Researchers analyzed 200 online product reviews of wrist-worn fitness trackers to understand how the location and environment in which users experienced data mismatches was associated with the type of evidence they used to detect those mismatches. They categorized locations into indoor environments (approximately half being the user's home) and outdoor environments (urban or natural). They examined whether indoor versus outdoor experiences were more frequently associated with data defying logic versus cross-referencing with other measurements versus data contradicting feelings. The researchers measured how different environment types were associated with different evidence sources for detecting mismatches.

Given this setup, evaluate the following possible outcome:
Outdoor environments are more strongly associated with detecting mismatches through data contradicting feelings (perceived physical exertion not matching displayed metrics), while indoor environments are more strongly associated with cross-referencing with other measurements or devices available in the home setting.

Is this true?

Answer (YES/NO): NO